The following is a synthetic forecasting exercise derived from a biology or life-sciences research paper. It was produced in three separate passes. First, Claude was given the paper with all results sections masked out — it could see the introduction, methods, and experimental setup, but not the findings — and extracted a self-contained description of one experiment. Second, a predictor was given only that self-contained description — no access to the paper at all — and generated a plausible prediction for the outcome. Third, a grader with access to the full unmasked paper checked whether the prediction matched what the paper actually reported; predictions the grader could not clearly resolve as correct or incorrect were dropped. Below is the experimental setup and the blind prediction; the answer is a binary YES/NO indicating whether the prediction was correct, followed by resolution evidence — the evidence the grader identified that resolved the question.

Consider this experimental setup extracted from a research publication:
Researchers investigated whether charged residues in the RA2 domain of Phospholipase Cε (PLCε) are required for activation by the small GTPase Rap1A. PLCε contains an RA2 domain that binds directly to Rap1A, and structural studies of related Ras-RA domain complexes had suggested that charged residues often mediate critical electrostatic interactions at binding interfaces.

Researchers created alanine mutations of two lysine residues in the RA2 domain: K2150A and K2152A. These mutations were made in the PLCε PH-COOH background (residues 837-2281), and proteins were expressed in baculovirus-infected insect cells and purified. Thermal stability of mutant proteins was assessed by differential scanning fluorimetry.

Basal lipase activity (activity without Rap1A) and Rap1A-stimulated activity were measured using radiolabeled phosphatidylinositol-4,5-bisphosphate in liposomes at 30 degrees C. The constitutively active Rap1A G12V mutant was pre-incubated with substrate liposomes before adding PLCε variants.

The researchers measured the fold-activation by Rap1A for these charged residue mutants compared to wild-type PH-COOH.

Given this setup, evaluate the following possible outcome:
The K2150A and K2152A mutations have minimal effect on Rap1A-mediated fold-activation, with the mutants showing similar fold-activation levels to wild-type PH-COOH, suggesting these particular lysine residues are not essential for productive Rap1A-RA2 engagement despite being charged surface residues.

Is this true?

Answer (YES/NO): NO